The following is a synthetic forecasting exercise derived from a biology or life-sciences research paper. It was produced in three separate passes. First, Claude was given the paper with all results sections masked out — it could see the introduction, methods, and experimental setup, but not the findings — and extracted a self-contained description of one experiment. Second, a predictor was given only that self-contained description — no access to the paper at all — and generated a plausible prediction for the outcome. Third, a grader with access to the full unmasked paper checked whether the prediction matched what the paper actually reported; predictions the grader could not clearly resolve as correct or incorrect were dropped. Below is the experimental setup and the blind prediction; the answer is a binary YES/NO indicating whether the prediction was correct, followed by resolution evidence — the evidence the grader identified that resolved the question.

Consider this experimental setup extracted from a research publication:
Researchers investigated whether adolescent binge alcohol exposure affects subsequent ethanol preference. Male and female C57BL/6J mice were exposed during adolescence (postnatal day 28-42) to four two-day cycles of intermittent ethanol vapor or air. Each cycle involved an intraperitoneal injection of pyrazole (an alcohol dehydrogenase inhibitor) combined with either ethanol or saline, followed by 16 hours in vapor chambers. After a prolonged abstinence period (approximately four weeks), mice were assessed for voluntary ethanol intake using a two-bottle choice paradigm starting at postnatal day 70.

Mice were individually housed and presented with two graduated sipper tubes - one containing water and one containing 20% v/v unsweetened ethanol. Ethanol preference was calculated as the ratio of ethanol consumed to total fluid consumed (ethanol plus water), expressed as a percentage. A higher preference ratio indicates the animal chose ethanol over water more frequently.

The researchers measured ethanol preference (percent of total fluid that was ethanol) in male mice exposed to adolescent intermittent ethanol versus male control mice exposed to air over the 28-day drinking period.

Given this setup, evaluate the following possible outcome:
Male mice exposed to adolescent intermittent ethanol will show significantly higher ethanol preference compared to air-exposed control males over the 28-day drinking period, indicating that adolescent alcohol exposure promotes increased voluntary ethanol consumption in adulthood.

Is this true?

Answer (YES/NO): NO